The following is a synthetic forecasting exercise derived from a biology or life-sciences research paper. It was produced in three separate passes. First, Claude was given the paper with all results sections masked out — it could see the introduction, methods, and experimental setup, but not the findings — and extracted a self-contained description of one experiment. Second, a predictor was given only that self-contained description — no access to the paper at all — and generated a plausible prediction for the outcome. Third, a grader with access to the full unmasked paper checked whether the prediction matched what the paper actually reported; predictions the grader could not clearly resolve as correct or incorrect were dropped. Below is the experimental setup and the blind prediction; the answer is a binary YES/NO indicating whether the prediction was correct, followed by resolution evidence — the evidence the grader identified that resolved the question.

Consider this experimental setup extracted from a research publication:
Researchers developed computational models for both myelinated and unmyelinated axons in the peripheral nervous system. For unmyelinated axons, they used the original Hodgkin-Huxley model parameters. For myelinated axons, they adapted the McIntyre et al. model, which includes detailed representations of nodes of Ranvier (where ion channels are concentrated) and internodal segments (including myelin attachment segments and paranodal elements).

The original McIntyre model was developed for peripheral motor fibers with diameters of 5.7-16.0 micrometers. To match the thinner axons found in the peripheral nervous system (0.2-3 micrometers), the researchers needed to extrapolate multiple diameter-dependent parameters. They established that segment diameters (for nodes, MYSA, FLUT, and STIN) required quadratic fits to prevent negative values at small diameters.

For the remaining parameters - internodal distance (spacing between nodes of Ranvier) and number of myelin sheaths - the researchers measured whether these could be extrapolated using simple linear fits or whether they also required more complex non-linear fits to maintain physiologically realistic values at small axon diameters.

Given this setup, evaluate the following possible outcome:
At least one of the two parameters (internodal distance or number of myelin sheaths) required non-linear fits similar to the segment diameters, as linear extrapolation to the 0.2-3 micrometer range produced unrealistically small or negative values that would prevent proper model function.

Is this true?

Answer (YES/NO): NO